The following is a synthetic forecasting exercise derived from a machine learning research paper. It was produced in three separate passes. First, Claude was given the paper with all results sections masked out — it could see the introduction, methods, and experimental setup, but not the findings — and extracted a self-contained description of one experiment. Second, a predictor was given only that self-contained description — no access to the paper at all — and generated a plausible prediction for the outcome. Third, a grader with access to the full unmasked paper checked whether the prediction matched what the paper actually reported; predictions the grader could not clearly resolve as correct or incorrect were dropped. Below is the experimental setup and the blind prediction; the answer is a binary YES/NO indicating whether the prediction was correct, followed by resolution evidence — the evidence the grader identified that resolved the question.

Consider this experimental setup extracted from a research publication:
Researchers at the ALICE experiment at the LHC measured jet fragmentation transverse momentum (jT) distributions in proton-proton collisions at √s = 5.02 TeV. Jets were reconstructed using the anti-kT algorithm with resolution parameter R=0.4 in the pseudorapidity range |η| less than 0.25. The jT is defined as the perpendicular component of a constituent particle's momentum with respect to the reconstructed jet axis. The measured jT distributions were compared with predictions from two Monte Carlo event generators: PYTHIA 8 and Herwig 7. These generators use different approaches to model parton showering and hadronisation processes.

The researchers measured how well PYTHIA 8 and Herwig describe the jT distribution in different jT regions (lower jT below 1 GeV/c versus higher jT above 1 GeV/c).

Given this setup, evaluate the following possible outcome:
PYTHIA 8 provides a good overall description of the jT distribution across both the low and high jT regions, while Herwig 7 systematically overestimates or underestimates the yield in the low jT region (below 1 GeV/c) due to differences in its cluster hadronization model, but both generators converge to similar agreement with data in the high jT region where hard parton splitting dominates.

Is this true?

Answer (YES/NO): NO